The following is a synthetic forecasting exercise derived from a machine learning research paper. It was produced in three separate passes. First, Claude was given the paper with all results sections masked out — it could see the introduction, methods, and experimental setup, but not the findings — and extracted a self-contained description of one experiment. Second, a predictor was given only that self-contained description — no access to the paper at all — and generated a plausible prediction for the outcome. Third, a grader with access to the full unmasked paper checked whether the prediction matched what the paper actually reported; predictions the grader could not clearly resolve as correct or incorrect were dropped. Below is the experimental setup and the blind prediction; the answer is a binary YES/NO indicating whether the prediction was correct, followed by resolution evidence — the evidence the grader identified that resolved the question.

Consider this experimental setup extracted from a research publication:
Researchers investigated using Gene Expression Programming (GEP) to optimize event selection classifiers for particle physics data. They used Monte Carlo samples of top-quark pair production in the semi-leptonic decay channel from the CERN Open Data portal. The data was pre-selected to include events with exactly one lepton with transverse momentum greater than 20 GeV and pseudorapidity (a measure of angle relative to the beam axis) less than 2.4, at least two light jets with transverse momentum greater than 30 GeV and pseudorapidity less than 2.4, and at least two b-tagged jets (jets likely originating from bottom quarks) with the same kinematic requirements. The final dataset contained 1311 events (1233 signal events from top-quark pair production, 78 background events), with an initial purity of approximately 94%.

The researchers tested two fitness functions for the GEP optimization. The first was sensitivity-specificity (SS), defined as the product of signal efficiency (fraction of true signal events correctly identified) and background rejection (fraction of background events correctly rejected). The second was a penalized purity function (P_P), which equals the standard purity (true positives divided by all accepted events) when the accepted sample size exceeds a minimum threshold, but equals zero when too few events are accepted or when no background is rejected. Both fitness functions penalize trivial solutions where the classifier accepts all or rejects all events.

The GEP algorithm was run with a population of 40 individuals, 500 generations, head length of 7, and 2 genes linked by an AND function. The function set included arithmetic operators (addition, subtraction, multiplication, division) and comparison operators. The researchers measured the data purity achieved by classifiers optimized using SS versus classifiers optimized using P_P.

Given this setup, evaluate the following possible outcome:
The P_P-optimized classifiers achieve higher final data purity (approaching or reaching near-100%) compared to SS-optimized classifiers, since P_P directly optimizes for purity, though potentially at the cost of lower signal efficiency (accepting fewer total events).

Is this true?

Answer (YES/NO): NO